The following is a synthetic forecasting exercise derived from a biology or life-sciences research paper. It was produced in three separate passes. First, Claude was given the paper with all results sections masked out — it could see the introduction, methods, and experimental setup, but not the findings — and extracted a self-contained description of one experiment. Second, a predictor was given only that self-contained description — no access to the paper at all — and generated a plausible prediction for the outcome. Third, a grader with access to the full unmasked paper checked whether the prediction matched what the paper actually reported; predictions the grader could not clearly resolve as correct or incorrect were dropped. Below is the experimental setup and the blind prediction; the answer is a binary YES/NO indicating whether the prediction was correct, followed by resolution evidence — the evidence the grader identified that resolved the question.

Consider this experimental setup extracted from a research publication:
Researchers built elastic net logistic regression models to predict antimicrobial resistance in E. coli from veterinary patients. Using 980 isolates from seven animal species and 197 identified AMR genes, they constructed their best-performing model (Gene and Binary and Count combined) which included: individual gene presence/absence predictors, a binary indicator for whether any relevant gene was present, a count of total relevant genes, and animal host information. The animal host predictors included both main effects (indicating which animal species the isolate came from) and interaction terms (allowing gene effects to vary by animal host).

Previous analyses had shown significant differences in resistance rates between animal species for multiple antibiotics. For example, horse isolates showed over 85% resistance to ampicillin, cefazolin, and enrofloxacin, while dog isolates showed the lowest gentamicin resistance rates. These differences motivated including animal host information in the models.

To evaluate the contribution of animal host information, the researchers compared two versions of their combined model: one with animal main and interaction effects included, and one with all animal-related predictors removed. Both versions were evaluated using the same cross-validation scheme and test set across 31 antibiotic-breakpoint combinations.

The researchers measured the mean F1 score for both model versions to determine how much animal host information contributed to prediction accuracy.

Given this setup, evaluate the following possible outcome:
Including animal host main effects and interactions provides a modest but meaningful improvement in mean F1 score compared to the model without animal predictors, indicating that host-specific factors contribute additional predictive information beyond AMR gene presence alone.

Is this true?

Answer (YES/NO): NO